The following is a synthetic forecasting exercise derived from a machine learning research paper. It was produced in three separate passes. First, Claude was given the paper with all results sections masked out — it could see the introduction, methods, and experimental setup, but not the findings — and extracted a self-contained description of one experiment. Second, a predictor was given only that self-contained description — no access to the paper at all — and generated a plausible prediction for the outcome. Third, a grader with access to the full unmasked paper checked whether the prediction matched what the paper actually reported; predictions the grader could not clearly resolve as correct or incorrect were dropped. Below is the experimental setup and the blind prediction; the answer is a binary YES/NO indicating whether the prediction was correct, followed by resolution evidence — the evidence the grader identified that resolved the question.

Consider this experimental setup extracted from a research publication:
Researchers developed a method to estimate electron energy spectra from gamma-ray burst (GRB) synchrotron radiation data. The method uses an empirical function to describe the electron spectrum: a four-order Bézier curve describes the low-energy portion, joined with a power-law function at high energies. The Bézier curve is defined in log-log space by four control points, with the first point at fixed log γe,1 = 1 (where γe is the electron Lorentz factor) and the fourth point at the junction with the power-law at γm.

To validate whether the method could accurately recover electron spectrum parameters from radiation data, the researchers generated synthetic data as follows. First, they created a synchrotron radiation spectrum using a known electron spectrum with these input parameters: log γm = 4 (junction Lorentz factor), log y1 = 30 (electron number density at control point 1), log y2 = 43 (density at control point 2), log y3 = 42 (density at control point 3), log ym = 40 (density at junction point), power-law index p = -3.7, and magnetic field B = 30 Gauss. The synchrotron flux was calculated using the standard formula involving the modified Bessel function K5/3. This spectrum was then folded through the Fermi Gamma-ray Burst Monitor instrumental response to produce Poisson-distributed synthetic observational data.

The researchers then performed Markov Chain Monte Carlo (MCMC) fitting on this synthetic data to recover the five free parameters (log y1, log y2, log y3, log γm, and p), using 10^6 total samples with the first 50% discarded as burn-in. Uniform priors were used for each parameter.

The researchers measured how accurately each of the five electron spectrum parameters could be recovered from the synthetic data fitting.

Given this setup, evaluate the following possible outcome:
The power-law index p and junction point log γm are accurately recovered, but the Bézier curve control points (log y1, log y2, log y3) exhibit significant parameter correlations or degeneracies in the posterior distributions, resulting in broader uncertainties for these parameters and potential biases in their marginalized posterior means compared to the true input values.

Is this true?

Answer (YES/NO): NO